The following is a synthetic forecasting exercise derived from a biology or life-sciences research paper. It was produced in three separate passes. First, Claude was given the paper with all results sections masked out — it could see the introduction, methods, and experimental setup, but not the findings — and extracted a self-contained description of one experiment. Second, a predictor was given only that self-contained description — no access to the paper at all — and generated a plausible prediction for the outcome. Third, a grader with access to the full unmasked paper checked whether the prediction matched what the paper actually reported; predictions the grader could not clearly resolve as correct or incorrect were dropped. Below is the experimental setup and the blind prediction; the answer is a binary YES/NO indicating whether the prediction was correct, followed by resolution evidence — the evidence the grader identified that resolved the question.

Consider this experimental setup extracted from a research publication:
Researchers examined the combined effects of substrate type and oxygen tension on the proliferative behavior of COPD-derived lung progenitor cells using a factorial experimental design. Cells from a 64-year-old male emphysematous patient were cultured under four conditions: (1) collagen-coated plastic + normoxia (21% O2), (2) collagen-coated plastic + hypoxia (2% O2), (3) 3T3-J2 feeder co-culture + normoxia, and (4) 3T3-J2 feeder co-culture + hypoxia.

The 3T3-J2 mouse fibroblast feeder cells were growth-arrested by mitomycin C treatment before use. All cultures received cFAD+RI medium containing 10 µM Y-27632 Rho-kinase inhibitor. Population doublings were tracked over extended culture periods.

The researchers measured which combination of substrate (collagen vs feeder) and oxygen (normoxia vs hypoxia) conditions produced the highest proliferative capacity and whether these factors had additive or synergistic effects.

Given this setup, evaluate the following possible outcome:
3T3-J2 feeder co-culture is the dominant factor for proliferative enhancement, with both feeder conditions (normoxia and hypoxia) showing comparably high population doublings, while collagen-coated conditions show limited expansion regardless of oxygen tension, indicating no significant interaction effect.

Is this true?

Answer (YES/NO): NO